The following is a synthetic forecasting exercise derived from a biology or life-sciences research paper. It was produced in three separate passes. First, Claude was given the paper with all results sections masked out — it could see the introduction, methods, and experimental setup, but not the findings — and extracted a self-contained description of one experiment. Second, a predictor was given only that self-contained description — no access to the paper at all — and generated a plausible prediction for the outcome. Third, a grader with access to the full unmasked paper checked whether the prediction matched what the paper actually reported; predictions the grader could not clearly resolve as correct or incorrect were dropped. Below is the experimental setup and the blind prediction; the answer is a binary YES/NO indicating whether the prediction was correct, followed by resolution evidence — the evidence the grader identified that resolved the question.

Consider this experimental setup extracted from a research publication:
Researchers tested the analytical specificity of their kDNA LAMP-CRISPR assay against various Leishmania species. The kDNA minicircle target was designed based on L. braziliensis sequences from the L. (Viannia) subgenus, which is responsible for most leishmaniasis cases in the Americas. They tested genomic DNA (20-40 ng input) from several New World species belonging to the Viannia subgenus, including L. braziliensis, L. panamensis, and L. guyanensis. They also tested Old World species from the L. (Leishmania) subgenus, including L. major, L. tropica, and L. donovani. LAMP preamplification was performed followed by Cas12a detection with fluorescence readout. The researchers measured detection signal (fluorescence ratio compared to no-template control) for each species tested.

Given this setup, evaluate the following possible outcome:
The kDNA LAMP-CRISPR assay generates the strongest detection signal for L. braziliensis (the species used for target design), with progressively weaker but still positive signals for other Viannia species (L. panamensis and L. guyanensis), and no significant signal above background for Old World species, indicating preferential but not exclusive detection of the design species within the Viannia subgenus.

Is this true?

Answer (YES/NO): NO